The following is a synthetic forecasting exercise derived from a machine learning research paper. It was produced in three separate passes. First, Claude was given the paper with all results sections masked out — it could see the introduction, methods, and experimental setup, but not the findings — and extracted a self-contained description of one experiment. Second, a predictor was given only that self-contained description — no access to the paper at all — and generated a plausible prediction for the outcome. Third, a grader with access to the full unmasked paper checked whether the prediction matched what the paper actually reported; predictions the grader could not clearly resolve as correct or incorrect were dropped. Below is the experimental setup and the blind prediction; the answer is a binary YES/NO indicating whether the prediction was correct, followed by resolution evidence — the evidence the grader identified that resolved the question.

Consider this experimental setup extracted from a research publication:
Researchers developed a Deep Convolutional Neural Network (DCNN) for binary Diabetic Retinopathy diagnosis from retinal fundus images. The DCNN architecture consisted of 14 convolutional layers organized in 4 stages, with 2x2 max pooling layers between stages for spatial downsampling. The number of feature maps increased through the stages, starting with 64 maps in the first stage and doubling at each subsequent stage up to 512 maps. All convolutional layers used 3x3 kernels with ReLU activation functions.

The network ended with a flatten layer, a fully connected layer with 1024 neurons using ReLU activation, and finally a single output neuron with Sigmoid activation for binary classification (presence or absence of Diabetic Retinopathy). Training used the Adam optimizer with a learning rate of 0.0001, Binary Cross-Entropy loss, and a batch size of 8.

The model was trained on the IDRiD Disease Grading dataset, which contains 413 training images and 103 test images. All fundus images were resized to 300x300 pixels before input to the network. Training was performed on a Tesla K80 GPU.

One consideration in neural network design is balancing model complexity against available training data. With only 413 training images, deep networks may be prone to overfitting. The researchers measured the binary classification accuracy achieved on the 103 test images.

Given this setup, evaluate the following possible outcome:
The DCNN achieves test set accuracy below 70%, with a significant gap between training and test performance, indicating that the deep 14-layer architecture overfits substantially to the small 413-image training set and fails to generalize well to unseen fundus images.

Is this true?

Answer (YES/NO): NO